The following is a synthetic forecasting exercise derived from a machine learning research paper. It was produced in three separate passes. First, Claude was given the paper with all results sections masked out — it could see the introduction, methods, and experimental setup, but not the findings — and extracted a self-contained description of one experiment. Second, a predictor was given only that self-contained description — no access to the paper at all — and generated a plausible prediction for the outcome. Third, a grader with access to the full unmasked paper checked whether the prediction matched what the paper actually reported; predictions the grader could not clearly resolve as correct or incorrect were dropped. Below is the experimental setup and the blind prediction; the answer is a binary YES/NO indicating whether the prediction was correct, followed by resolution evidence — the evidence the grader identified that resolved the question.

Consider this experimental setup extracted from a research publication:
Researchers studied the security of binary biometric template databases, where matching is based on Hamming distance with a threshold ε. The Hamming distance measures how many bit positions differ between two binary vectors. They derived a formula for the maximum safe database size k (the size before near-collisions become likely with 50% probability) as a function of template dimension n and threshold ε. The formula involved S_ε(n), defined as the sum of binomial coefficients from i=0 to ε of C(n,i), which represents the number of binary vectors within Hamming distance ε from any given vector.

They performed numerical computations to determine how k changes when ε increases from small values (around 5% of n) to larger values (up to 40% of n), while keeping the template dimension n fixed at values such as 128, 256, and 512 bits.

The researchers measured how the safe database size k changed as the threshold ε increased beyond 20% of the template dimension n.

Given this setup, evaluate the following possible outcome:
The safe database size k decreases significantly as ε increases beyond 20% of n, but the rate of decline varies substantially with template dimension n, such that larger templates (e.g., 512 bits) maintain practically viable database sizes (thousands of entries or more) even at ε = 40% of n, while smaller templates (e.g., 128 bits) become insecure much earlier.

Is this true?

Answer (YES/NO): NO